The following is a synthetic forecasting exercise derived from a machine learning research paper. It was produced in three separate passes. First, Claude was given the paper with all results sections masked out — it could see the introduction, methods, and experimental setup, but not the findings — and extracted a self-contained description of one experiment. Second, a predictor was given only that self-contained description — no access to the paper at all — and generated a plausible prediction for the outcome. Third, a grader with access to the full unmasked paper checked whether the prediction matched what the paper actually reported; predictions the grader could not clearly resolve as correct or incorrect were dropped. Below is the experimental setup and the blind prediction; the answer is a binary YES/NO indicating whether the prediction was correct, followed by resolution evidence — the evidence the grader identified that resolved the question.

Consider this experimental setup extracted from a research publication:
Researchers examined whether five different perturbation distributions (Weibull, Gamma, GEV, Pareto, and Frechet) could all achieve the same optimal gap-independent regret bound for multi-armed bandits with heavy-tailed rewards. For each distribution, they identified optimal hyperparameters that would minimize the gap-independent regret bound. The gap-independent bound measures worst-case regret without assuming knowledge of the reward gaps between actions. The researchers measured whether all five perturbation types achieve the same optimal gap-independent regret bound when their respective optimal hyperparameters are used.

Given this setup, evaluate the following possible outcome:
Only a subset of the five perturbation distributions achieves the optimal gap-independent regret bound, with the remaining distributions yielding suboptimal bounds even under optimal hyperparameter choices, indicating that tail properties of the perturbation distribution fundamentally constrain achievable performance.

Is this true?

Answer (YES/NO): NO